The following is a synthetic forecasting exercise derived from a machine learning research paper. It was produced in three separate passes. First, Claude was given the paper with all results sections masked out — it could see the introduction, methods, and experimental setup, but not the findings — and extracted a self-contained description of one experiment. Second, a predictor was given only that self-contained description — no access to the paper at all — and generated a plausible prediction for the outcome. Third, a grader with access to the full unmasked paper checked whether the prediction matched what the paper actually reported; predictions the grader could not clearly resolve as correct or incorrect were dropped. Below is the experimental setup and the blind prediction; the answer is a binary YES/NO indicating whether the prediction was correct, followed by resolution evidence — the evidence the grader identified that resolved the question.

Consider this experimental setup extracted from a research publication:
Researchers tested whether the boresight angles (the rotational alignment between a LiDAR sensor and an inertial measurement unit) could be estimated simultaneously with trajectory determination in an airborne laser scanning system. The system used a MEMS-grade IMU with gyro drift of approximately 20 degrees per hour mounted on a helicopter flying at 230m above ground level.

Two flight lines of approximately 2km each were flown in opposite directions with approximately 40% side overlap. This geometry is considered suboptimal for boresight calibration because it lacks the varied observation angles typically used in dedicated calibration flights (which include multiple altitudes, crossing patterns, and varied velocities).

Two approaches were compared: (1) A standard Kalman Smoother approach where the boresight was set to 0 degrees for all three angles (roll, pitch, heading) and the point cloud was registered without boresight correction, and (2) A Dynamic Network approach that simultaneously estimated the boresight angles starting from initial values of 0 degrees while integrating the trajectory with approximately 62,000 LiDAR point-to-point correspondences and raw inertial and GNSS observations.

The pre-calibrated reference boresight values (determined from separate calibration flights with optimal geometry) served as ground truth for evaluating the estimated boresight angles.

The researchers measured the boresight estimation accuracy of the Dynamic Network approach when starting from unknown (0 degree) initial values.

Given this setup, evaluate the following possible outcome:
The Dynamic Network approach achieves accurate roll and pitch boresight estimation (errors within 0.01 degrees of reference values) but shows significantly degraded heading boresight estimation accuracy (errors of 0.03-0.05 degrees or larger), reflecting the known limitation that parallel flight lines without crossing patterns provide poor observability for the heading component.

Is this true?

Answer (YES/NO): NO